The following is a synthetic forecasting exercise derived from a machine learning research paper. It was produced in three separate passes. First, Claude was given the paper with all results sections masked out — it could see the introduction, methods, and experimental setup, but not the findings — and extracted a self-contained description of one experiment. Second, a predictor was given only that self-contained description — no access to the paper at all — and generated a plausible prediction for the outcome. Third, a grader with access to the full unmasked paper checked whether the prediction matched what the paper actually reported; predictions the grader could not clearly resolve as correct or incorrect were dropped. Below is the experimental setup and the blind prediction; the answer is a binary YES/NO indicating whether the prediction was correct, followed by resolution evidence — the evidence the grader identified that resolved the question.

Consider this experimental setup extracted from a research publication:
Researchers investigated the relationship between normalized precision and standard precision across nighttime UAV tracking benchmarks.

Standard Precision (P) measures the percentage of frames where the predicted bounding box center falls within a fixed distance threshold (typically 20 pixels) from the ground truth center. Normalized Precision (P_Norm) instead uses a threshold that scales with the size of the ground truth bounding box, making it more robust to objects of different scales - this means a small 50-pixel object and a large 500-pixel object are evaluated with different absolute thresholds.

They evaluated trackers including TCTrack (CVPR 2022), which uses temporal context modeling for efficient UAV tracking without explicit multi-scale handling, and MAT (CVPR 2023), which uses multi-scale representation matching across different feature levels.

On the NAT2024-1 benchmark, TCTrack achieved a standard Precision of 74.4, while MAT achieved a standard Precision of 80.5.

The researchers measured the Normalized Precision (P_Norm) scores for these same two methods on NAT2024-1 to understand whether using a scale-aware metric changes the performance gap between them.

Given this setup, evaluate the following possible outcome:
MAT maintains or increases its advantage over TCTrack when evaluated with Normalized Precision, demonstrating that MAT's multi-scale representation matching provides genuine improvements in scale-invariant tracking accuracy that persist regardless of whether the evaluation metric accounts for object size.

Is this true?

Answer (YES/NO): YES